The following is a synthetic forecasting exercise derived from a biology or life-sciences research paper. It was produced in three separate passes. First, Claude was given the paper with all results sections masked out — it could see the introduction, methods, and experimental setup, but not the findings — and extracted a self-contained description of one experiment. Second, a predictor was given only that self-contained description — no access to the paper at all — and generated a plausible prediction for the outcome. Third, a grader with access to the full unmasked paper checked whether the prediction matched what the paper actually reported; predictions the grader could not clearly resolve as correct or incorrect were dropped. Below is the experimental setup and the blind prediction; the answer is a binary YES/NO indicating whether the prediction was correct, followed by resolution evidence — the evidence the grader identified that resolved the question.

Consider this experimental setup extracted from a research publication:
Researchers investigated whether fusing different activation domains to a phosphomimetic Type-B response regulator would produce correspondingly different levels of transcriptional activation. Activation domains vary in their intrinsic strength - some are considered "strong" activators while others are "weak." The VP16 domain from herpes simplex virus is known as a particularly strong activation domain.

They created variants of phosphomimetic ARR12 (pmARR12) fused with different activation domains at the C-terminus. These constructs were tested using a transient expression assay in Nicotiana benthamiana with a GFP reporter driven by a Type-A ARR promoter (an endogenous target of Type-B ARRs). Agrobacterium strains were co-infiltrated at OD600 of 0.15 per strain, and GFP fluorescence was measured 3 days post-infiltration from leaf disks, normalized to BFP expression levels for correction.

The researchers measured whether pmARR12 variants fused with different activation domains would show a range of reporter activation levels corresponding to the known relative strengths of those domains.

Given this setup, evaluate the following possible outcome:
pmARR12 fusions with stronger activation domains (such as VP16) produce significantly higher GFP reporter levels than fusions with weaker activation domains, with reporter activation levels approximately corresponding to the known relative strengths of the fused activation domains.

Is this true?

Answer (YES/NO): YES